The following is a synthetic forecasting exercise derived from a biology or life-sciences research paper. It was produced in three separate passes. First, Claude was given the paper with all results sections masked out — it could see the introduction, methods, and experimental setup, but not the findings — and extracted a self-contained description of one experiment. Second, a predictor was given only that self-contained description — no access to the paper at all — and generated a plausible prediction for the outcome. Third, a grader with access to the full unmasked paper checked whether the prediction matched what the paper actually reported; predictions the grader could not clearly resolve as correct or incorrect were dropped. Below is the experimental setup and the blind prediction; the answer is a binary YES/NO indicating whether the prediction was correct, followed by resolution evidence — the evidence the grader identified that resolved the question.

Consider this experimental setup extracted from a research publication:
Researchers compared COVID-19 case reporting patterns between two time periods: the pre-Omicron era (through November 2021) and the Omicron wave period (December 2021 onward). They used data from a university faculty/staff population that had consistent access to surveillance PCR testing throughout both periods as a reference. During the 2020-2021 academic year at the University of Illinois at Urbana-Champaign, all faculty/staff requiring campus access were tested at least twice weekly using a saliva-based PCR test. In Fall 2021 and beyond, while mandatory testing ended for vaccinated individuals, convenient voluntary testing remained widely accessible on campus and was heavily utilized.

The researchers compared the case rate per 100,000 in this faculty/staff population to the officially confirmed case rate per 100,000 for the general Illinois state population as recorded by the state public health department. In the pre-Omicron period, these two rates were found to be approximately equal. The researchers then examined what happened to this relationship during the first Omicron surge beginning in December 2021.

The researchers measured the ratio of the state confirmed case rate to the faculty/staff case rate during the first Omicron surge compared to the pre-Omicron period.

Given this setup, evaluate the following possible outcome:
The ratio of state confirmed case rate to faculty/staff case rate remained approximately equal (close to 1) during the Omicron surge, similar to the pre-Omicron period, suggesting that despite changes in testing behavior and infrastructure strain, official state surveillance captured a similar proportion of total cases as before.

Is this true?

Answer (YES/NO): NO